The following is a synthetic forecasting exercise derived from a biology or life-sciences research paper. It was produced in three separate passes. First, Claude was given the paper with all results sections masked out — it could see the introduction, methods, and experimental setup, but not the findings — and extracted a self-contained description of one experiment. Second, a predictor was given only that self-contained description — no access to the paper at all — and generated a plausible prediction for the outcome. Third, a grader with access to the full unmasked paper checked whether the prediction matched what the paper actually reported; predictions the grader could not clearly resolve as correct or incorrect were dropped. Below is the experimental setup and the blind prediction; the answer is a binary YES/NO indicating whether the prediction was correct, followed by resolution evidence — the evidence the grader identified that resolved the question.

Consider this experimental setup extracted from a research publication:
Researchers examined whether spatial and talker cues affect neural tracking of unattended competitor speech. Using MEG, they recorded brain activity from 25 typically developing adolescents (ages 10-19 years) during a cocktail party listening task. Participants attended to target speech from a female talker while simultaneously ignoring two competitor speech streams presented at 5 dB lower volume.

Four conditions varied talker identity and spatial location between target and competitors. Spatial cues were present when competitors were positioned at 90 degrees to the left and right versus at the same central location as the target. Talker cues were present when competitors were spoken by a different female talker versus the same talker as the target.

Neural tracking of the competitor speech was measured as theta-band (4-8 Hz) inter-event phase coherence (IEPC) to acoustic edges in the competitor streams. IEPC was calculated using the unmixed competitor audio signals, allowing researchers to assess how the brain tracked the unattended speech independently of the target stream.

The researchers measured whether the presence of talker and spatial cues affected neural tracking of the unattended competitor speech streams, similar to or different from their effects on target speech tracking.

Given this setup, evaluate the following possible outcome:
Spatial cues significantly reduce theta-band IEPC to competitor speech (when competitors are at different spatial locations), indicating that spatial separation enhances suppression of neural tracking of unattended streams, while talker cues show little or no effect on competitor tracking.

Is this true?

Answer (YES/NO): NO